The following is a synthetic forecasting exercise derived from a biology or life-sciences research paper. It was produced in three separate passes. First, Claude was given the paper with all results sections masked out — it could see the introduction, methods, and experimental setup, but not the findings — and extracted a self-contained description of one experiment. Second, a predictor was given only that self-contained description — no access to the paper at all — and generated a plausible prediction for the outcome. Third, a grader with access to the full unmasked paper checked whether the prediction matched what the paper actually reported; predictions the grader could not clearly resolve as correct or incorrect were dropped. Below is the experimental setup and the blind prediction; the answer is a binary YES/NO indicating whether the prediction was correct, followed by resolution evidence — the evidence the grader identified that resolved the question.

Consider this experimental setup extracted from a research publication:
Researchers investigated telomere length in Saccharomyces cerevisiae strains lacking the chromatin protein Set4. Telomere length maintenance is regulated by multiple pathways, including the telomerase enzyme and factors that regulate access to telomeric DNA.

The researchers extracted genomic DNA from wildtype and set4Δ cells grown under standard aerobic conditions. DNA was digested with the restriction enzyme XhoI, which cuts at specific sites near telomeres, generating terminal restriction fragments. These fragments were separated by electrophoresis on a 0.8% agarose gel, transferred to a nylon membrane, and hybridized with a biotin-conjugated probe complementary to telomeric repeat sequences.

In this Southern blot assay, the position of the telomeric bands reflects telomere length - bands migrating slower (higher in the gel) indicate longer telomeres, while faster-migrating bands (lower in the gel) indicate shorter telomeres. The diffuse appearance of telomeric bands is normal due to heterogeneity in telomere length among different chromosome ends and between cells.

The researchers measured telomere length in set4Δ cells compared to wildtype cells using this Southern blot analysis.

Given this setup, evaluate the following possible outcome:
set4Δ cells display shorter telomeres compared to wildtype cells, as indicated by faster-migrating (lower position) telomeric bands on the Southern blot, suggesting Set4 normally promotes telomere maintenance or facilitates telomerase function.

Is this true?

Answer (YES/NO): NO